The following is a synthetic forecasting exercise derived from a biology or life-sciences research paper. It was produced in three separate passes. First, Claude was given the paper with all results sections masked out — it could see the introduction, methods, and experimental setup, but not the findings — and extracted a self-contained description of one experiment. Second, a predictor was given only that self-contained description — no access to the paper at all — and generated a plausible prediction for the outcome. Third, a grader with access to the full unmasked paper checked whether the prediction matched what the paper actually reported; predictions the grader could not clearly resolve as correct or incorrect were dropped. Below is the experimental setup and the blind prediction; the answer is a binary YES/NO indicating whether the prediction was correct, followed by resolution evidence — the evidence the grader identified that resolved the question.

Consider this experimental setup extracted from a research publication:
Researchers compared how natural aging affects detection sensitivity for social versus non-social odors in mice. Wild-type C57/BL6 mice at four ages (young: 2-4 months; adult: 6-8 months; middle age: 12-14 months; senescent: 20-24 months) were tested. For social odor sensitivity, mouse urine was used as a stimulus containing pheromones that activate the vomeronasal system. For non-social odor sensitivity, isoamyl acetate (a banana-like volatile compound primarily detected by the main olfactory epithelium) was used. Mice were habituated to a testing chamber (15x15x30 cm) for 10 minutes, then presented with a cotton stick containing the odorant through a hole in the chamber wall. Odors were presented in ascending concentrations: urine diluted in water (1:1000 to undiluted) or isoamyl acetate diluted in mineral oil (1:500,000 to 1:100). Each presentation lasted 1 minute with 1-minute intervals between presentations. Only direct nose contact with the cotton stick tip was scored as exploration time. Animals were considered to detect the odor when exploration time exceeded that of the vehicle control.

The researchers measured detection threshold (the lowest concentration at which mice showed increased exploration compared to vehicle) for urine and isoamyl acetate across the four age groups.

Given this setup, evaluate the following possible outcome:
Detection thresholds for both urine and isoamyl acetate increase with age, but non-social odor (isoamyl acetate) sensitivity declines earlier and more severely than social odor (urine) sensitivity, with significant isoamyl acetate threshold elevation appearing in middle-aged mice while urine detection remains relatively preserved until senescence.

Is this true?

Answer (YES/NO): NO